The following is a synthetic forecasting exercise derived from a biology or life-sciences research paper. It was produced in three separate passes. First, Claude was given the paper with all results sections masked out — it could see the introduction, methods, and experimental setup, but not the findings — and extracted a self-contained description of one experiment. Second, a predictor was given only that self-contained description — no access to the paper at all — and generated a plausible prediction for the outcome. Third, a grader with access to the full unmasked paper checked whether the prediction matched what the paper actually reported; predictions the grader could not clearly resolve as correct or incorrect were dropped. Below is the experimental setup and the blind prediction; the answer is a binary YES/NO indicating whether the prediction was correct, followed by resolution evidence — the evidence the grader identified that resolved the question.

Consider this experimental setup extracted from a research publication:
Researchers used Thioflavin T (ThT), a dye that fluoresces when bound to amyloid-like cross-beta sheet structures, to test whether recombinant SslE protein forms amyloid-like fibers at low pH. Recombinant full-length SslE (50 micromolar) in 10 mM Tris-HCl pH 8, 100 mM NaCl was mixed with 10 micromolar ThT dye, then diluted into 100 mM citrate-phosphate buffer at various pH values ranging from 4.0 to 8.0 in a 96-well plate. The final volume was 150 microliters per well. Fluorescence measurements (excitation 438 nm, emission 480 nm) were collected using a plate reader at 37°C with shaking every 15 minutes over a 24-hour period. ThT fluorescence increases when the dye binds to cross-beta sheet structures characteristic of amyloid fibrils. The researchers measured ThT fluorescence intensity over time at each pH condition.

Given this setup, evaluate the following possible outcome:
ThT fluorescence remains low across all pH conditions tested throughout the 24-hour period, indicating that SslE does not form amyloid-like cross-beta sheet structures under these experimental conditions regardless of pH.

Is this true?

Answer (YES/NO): NO